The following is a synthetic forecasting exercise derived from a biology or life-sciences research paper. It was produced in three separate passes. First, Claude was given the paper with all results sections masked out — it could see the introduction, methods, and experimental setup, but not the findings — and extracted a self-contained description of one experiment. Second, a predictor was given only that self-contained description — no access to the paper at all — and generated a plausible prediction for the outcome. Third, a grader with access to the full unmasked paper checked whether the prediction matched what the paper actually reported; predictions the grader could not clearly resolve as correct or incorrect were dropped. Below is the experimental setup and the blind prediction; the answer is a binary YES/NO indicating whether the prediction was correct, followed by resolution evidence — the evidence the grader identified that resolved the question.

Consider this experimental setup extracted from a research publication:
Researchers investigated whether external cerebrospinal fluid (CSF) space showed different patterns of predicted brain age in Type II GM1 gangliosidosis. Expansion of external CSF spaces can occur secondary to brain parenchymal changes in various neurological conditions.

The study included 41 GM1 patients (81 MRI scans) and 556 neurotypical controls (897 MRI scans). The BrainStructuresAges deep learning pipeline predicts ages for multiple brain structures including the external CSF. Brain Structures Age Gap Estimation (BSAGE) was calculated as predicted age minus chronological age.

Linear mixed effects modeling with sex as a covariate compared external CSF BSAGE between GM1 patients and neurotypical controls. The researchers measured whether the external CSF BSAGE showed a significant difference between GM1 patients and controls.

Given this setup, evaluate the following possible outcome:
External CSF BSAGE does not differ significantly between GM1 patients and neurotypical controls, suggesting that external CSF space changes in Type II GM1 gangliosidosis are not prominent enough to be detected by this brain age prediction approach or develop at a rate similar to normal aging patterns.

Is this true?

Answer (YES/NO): NO